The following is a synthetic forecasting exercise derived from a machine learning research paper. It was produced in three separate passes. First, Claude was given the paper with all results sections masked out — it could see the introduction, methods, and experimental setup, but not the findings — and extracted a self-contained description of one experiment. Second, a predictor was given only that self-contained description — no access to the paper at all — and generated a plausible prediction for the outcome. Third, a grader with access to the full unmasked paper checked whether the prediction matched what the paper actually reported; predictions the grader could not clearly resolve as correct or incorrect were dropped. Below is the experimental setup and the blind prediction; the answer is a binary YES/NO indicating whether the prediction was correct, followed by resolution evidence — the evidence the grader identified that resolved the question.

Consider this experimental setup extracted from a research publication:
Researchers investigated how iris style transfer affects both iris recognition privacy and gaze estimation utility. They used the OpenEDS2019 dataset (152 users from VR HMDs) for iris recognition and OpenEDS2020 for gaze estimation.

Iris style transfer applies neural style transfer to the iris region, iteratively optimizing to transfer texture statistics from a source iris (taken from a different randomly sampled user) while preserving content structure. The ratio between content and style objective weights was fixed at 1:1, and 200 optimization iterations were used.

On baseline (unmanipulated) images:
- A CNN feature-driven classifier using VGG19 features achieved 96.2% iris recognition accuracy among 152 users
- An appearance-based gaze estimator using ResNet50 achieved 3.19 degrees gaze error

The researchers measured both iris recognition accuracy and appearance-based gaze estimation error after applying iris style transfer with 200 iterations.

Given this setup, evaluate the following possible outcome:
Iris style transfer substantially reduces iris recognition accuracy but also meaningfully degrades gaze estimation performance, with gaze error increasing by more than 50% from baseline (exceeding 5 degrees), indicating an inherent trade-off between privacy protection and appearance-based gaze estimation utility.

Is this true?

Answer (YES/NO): NO